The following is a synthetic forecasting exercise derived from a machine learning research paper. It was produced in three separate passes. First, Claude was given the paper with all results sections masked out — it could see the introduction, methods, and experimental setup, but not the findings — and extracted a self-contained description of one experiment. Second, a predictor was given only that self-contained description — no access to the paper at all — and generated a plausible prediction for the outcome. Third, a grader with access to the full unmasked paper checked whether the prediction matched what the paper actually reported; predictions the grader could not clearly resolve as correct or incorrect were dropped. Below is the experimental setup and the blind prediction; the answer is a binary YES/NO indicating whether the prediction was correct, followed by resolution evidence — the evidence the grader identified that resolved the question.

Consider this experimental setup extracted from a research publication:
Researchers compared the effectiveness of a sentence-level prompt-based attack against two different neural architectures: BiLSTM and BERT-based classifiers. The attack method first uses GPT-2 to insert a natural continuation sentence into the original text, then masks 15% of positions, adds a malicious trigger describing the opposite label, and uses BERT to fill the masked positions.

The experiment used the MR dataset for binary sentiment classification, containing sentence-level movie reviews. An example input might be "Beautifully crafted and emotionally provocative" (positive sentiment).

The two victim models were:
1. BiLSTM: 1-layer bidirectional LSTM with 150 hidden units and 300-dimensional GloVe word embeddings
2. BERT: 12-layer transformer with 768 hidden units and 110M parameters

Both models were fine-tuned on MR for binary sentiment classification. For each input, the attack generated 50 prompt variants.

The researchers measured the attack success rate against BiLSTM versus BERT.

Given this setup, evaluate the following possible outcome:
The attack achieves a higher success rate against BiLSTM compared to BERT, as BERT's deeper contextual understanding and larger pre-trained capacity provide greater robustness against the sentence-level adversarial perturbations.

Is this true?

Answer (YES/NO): YES